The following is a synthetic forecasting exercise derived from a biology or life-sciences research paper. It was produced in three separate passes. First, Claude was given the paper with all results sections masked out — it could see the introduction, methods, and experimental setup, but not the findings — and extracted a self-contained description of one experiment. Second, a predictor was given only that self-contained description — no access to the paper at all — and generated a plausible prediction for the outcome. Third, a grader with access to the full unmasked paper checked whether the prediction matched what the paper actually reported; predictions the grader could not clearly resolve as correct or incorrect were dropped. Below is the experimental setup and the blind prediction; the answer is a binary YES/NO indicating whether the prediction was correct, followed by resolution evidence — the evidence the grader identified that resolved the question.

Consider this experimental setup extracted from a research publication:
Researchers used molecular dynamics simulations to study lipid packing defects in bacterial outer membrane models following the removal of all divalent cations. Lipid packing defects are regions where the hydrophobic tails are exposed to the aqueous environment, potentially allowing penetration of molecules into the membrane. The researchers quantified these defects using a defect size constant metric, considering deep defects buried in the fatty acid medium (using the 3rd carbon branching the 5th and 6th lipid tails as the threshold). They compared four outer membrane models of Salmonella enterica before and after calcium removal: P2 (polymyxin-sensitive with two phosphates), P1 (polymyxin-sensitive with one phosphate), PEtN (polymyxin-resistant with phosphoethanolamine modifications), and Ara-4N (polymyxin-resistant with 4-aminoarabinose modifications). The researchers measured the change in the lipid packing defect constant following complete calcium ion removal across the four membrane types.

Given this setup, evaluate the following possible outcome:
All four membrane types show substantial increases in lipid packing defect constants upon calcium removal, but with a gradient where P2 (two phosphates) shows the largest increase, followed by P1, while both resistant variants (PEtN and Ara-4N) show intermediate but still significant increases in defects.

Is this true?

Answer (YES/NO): NO